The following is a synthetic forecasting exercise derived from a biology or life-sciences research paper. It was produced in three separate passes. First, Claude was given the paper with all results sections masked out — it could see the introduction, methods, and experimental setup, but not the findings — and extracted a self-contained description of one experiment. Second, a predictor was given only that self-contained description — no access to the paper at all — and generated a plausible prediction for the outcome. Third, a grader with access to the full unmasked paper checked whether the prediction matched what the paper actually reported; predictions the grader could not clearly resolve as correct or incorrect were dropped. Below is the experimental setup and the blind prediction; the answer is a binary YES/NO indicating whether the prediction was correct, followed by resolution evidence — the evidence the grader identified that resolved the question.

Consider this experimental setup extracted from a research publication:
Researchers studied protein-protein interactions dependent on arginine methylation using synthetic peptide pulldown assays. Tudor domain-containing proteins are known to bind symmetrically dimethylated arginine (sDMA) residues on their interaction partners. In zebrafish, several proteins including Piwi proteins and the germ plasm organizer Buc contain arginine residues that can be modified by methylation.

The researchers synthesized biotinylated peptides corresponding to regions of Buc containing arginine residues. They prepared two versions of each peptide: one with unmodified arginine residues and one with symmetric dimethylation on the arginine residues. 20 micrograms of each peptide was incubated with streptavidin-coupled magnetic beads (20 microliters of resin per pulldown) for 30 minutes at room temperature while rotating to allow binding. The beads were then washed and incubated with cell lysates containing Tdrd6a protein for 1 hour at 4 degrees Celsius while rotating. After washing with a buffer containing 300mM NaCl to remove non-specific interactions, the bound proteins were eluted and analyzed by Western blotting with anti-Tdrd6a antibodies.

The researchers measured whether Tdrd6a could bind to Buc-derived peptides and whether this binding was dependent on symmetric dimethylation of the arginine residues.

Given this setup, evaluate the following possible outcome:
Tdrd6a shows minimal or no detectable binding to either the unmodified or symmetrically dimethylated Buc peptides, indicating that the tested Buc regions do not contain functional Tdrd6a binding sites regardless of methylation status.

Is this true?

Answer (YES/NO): NO